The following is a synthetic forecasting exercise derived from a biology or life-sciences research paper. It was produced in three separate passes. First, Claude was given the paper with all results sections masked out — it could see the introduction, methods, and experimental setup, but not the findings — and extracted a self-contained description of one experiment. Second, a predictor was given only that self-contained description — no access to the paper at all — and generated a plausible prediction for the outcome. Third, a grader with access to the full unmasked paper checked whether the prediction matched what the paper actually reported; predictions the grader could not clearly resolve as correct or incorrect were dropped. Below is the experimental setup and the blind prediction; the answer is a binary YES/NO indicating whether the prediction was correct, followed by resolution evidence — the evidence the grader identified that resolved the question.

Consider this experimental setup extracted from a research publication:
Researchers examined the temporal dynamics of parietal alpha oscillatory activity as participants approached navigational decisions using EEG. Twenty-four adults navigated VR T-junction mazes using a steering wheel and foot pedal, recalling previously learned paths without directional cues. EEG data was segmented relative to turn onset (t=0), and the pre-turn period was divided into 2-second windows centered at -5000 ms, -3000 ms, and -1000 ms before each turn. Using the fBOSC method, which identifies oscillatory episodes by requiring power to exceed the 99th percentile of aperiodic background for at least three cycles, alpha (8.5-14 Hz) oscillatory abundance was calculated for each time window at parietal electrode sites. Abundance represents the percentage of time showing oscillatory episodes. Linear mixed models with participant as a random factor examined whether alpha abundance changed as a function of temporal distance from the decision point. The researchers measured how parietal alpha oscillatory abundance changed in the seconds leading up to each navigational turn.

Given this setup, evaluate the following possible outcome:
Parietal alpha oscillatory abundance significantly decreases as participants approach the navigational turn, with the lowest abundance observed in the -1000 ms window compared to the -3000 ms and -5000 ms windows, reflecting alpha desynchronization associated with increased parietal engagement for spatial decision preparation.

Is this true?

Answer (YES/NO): YES